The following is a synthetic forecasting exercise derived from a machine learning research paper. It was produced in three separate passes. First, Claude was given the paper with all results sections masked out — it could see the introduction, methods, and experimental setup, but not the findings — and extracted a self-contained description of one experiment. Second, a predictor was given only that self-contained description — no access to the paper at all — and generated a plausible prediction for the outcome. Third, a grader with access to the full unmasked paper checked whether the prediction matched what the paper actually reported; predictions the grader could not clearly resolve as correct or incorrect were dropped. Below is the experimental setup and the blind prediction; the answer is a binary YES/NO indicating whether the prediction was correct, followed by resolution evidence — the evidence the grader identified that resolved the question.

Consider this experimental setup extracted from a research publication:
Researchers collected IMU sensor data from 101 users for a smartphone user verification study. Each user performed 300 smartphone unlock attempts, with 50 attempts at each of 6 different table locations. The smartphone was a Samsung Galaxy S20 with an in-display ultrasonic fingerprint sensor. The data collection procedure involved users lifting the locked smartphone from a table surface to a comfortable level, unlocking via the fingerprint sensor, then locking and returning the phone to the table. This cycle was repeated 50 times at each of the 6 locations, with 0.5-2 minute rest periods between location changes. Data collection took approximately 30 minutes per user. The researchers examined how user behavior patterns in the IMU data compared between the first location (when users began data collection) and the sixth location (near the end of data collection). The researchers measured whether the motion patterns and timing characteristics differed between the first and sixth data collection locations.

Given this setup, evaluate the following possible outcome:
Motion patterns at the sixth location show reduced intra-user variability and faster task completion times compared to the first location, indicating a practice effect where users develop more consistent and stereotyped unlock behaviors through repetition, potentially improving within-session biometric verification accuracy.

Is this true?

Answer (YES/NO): YES